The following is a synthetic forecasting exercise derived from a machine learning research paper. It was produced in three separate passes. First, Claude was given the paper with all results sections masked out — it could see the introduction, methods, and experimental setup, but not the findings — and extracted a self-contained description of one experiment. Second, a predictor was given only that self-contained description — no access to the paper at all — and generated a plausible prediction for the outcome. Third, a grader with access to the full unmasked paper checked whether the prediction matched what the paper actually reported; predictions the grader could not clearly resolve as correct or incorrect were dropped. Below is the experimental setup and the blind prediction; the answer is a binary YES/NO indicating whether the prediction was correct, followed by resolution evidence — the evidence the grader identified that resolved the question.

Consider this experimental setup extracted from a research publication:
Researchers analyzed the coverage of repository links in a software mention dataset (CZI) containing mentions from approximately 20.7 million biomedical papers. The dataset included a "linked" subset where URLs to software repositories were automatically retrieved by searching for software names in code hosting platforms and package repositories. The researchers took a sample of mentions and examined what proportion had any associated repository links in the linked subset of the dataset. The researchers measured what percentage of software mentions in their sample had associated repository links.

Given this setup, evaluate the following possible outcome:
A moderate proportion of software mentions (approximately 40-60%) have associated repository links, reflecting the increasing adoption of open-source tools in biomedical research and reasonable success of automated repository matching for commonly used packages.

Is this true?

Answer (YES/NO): NO